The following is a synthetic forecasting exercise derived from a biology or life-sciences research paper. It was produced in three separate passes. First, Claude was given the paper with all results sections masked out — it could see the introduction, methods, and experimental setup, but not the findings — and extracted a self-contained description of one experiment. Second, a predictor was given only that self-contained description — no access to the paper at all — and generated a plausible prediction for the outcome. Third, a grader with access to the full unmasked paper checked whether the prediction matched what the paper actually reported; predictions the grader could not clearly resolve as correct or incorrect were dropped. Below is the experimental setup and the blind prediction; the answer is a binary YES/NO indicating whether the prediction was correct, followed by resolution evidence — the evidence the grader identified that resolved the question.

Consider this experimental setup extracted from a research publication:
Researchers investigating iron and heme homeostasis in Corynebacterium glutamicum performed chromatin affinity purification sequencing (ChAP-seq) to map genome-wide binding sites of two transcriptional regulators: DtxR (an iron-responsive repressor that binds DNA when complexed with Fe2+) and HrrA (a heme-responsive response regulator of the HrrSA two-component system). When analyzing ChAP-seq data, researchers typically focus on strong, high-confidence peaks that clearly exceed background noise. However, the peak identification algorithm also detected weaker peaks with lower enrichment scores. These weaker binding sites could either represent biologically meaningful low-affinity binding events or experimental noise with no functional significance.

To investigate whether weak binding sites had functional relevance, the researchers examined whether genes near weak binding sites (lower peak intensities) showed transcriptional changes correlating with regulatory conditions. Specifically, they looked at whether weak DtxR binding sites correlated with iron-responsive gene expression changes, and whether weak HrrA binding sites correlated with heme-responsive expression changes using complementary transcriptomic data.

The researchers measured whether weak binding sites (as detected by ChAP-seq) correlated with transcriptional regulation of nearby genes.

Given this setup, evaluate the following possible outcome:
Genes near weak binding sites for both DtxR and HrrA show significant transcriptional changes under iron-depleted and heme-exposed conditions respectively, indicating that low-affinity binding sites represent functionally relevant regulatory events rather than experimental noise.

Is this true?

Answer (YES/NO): YES